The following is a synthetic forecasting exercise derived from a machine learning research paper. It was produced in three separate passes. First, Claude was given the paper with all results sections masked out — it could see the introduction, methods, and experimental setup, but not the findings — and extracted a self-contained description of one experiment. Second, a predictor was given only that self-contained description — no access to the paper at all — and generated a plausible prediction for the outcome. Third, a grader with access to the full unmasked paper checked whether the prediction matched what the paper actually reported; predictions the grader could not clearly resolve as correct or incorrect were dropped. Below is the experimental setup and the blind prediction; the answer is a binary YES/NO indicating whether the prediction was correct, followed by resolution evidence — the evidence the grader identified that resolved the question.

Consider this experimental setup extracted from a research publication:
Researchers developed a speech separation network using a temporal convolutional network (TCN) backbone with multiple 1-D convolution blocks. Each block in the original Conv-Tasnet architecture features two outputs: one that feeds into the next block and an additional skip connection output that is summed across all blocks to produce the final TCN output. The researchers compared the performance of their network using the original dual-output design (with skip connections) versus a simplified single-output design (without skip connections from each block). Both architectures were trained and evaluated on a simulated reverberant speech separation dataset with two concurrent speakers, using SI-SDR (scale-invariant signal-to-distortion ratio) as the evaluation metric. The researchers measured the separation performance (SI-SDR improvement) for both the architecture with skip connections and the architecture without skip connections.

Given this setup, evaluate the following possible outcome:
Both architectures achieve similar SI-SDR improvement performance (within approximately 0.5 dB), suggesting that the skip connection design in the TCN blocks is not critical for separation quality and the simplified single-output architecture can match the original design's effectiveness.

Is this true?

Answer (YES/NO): YES